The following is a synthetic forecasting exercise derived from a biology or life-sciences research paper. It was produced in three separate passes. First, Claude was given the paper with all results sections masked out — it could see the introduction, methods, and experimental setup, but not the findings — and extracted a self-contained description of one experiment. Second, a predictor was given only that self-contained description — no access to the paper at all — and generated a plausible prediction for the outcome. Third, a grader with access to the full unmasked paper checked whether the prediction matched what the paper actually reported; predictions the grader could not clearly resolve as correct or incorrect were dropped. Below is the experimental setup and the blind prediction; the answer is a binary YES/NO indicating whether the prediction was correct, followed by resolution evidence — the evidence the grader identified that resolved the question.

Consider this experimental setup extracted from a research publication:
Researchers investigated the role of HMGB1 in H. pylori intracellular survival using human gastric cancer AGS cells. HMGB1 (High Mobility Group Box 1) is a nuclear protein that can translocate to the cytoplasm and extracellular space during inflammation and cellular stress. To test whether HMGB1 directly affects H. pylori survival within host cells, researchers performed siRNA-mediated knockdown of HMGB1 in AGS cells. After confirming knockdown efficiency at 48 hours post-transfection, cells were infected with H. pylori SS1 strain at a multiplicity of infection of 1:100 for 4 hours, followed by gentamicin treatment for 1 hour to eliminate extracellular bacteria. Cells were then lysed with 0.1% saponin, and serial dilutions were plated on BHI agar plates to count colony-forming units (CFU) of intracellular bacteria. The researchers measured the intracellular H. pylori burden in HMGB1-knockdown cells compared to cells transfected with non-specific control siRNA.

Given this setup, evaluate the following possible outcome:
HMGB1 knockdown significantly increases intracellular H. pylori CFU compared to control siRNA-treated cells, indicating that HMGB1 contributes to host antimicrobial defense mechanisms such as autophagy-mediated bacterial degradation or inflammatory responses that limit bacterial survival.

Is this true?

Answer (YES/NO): NO